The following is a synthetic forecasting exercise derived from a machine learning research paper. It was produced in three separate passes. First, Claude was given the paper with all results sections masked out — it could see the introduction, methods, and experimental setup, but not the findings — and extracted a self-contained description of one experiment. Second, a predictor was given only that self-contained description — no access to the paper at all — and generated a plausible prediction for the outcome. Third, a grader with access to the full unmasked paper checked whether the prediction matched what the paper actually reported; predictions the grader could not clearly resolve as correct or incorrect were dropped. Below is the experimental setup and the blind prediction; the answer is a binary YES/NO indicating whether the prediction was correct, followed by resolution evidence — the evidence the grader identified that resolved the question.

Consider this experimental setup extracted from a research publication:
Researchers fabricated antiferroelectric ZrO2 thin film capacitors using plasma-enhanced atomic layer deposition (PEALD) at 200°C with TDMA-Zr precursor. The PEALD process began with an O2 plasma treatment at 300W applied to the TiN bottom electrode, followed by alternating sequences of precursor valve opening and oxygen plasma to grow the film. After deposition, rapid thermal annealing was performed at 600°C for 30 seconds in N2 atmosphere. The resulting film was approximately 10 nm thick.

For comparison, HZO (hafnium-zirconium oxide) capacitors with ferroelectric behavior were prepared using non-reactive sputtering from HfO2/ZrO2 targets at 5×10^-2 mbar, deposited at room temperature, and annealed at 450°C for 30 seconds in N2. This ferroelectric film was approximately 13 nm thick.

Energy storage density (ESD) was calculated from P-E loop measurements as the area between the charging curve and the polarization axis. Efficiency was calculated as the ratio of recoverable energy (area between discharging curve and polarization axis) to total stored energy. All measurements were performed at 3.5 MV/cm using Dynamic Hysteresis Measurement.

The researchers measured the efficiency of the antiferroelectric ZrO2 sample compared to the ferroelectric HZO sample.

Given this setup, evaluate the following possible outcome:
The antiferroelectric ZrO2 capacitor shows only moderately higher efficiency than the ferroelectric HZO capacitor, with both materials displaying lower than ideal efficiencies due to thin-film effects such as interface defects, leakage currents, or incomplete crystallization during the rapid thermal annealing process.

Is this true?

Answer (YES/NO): NO